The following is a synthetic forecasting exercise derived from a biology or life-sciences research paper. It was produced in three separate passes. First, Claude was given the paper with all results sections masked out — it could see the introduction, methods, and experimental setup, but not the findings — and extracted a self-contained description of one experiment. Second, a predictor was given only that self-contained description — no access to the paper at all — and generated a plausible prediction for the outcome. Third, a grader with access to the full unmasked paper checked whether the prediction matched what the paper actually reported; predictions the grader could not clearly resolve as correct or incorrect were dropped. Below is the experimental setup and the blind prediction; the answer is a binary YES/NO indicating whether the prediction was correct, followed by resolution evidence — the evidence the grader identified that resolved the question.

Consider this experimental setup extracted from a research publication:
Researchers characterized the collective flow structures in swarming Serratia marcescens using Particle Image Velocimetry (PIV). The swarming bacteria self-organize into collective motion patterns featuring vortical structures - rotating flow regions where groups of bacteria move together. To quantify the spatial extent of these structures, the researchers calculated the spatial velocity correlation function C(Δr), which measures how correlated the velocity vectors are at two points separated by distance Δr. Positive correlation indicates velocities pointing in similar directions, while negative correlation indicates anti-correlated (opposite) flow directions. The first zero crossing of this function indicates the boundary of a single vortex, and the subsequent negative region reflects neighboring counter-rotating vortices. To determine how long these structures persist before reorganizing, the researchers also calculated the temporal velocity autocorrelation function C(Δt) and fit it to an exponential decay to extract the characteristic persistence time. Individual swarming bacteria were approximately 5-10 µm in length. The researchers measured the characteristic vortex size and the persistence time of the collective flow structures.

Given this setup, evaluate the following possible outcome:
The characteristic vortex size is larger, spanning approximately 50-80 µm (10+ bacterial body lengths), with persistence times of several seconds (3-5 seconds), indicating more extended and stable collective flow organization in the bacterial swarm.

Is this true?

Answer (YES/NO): NO